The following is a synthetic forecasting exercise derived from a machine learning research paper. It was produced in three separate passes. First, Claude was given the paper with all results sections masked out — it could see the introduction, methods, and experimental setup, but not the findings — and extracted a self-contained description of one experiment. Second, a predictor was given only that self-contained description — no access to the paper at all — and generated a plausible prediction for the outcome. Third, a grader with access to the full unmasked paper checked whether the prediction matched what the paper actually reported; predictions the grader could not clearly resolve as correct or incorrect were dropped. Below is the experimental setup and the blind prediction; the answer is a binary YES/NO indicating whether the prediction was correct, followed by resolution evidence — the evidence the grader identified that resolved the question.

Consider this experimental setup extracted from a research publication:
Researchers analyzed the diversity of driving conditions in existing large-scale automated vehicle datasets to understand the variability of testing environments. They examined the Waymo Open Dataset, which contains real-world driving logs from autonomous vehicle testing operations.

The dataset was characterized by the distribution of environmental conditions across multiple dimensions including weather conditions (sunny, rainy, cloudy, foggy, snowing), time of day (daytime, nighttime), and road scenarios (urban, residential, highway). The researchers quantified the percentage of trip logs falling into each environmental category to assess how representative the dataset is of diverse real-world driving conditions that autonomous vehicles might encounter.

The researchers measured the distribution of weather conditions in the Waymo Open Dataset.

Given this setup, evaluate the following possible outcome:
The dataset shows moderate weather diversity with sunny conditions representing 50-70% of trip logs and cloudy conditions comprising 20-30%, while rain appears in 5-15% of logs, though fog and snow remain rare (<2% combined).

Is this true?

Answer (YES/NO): NO